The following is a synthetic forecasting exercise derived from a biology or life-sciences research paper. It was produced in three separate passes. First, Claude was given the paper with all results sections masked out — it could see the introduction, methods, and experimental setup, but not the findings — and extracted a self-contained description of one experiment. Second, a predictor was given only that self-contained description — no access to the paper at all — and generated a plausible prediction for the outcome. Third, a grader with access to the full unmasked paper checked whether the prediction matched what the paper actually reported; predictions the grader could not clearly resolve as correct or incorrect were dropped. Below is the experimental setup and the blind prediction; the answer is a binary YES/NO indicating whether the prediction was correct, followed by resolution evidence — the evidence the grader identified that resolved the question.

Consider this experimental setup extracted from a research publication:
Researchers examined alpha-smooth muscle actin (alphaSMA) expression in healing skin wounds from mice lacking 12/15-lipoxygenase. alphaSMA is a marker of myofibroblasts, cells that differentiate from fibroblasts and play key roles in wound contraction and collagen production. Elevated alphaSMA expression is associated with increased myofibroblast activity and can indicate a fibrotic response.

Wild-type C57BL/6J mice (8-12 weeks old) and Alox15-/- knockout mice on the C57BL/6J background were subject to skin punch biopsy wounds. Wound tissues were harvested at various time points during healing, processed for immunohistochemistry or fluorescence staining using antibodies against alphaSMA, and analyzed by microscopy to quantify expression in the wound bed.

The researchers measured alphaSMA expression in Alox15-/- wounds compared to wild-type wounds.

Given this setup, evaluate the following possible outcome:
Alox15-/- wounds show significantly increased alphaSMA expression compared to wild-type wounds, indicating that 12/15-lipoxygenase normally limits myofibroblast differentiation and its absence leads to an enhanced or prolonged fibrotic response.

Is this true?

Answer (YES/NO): YES